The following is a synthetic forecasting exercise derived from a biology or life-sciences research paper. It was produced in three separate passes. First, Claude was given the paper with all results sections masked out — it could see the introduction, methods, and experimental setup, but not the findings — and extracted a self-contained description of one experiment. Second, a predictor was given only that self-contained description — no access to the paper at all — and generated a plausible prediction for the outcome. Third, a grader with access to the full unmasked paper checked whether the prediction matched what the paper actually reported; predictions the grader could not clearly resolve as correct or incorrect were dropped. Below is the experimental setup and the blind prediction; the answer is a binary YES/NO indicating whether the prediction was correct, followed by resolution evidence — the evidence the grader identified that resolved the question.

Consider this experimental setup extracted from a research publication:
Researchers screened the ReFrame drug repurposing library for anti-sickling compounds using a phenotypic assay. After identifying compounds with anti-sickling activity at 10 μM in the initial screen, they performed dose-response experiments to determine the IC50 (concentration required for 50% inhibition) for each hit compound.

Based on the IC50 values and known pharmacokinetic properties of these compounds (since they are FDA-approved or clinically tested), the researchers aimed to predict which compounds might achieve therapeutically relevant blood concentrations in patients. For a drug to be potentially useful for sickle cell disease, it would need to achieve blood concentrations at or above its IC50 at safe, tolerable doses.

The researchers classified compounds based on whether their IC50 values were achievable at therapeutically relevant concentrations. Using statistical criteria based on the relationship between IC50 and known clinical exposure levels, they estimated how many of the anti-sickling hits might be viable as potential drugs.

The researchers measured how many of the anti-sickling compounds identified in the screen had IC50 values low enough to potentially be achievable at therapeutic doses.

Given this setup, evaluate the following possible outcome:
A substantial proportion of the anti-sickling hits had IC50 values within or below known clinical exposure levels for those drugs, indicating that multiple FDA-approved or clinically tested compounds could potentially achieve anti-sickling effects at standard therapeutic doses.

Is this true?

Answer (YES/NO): NO